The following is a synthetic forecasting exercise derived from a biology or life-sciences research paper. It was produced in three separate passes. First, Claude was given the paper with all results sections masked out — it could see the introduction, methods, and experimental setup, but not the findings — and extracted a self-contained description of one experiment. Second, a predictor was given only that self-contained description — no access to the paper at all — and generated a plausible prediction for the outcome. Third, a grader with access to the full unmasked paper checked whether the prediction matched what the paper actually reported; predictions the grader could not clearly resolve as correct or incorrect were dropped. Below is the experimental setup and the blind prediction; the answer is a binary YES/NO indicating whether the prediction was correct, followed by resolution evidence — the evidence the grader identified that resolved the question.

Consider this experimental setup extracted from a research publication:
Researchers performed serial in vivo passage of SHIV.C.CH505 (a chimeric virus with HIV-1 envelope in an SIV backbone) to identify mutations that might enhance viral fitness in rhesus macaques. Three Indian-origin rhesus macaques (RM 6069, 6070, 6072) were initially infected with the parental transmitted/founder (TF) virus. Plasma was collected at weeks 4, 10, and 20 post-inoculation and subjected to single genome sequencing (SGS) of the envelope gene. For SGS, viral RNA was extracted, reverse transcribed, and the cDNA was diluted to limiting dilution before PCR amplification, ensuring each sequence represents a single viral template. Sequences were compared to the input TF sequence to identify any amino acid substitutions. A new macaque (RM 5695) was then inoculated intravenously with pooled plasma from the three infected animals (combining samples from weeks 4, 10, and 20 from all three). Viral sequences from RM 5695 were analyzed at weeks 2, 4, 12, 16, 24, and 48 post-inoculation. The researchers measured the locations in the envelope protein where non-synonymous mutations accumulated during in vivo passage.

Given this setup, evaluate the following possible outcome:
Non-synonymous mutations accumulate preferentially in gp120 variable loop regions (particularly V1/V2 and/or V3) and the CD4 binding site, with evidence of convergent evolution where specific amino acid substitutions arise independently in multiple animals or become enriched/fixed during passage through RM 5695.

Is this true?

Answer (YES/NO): YES